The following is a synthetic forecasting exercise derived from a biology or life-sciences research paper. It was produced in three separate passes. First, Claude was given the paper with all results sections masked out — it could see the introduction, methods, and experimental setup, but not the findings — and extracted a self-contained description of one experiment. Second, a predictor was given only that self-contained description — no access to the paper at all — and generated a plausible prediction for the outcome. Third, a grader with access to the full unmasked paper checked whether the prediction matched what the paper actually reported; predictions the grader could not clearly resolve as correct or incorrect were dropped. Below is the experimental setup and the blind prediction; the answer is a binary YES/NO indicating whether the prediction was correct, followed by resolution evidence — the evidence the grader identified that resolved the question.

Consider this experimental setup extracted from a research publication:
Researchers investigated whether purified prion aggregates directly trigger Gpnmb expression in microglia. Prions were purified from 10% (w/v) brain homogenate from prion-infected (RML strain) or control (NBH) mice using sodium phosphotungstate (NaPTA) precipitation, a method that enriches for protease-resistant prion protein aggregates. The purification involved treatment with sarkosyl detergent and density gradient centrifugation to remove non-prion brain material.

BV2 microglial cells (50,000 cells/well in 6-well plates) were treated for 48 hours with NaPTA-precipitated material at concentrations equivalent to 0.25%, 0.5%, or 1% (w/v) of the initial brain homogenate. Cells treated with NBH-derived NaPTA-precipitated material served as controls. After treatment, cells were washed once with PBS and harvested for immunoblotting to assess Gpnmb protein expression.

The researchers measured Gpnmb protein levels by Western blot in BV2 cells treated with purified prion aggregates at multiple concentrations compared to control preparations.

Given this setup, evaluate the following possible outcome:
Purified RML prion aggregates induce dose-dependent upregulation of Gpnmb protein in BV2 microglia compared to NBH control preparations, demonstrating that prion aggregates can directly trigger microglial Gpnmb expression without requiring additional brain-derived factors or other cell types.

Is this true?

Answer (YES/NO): NO